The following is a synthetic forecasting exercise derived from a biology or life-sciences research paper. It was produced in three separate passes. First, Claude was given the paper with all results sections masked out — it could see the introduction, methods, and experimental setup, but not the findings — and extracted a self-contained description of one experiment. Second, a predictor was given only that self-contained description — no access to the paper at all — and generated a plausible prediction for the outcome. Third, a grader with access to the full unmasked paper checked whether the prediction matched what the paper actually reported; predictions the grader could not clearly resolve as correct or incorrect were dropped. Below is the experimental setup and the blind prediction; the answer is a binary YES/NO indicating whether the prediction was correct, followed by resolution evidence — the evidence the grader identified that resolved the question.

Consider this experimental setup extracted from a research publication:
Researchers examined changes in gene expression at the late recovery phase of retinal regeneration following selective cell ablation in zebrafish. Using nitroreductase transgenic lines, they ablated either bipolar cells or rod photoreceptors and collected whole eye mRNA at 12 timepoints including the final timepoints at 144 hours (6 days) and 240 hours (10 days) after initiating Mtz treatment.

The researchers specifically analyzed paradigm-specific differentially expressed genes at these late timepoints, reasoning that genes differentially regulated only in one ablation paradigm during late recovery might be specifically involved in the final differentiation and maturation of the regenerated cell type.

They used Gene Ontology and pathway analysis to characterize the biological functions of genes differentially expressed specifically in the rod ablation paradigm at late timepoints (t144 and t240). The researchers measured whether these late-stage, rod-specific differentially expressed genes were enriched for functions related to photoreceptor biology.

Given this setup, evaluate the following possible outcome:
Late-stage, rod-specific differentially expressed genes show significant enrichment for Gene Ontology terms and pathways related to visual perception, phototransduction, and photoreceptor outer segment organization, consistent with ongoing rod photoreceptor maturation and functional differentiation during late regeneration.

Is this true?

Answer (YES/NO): NO